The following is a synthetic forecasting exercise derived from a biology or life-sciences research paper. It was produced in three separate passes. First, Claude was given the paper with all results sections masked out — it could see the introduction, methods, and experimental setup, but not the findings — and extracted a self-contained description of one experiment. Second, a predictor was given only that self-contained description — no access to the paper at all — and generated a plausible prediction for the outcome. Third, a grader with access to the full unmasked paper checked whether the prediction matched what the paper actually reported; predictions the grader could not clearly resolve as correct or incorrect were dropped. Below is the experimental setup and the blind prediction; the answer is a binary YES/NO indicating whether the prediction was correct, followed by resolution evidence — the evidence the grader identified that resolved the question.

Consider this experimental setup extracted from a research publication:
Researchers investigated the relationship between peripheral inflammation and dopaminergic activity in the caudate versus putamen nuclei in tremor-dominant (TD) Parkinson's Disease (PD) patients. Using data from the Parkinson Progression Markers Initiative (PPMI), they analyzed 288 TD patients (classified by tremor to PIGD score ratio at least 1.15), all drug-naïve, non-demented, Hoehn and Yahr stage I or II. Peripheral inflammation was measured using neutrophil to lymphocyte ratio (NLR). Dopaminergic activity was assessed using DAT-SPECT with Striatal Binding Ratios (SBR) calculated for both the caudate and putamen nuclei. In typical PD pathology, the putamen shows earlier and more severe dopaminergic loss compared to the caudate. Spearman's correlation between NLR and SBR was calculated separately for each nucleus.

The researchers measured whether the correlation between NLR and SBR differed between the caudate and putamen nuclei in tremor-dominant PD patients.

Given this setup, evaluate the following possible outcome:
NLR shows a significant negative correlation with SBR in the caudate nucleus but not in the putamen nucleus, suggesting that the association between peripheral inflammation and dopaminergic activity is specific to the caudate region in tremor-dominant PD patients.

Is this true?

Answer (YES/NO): NO